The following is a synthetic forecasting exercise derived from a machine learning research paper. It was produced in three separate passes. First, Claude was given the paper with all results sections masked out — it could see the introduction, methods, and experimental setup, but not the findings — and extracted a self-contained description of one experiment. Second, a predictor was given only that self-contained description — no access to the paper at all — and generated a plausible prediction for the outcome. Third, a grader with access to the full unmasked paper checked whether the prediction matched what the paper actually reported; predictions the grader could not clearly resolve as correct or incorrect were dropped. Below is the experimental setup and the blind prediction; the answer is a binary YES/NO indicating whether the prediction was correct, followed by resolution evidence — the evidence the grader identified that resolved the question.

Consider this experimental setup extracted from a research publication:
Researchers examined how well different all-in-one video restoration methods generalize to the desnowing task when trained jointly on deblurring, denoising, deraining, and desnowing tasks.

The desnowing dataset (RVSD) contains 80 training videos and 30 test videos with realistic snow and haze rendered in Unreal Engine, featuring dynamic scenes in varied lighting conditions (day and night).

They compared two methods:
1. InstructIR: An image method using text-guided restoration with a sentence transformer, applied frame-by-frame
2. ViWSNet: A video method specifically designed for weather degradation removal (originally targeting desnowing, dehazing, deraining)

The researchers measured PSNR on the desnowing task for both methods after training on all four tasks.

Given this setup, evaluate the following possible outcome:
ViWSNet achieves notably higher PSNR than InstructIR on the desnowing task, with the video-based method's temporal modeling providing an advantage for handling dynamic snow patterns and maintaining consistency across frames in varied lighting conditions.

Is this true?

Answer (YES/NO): NO